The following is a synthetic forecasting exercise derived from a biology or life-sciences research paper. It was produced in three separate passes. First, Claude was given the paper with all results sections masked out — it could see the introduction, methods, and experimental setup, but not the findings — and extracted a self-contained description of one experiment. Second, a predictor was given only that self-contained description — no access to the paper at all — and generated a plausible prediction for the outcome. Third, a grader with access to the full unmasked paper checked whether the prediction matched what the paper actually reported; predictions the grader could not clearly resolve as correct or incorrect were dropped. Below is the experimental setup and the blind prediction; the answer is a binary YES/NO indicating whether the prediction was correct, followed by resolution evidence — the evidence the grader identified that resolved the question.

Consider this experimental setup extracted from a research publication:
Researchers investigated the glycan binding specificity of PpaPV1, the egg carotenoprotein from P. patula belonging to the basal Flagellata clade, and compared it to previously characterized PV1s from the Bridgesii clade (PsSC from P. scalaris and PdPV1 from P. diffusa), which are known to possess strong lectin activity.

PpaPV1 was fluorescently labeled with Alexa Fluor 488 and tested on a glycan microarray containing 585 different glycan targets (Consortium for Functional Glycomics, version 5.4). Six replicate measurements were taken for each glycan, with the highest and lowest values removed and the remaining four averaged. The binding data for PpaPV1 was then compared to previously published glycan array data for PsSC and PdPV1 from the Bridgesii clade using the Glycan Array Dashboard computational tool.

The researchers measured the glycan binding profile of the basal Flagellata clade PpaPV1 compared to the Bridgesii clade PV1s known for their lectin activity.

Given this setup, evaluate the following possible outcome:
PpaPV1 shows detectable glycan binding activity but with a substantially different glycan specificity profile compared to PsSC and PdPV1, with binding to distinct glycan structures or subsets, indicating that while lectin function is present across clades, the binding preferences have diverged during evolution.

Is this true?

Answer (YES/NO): YES